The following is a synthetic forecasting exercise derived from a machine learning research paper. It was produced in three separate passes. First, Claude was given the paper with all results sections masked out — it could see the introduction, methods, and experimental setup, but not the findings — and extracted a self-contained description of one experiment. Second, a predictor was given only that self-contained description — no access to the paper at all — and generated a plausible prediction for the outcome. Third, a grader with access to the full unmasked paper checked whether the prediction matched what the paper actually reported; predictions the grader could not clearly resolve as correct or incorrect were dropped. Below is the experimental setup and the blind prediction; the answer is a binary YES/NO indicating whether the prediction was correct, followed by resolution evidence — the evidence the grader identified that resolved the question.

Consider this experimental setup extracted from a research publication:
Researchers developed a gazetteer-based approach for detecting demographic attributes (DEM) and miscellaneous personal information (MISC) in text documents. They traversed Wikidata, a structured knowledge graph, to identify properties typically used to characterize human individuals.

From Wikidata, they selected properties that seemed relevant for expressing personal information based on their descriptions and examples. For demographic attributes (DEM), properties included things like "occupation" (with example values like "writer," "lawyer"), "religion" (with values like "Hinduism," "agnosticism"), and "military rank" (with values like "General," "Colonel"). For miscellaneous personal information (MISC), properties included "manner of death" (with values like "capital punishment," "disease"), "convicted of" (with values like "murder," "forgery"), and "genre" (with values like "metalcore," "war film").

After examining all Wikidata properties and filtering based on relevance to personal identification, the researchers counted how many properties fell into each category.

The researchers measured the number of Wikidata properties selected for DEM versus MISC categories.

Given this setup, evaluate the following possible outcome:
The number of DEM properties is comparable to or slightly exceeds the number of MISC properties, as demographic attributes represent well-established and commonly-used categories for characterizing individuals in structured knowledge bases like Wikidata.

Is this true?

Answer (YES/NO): NO